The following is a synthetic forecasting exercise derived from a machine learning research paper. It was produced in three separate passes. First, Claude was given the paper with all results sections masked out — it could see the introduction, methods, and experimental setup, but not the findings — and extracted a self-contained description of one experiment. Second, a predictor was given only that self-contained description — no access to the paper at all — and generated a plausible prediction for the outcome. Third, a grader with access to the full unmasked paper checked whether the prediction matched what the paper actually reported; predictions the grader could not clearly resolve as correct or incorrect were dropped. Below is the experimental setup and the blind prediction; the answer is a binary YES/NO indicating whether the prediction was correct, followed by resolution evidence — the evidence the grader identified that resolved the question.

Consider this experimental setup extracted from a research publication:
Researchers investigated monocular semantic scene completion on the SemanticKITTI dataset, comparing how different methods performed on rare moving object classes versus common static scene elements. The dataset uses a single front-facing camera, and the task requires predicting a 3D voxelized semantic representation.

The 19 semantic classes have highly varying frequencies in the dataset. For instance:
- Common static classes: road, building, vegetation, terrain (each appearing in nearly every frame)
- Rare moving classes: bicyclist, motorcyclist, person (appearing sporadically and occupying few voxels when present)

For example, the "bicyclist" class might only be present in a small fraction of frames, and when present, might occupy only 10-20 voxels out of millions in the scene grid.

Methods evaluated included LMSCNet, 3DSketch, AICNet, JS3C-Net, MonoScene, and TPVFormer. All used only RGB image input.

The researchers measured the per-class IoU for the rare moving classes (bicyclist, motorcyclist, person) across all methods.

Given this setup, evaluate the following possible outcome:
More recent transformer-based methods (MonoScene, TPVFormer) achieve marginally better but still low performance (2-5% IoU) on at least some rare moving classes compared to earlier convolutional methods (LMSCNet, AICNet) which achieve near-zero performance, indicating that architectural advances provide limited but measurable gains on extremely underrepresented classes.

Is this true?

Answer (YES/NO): YES